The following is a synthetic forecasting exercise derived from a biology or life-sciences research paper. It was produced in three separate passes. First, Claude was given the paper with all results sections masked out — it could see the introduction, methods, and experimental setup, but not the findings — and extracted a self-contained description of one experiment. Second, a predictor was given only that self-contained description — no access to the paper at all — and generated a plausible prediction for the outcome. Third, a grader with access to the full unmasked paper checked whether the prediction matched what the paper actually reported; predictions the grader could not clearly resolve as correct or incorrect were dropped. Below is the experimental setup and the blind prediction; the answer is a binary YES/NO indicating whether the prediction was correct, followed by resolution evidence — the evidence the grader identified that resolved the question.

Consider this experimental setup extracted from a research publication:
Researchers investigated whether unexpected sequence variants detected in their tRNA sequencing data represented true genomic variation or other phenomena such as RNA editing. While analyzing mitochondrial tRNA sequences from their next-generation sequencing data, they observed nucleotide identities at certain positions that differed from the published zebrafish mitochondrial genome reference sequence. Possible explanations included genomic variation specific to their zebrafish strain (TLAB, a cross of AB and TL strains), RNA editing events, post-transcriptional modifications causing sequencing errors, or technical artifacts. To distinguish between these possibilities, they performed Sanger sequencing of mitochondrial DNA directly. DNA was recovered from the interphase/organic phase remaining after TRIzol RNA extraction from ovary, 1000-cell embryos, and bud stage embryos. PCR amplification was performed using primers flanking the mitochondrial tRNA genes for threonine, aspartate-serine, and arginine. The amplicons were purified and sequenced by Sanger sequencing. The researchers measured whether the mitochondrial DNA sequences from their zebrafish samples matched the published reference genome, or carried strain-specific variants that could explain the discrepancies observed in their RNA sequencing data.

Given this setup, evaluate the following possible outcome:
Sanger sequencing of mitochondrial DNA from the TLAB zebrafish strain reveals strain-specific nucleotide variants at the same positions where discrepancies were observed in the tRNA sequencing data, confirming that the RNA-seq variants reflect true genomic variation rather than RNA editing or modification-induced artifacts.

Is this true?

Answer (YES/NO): YES